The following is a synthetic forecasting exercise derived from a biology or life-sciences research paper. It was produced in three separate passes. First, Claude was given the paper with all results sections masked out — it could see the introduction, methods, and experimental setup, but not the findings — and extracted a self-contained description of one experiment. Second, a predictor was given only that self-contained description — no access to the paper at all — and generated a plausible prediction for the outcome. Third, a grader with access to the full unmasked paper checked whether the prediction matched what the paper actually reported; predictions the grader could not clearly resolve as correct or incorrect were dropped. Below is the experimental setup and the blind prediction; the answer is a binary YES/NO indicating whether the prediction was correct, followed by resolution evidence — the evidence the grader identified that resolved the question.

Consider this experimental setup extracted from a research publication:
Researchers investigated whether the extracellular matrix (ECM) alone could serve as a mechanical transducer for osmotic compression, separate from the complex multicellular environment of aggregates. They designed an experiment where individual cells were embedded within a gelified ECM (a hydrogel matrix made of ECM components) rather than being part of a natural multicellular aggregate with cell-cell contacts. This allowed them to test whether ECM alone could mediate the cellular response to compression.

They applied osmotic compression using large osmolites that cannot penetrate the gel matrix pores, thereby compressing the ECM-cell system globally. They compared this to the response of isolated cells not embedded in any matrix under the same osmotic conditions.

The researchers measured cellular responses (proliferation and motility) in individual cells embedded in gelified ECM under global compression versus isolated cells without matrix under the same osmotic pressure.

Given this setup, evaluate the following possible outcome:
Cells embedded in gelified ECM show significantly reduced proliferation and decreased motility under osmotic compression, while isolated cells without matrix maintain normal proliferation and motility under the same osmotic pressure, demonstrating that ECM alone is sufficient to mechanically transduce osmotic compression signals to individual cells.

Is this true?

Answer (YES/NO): YES